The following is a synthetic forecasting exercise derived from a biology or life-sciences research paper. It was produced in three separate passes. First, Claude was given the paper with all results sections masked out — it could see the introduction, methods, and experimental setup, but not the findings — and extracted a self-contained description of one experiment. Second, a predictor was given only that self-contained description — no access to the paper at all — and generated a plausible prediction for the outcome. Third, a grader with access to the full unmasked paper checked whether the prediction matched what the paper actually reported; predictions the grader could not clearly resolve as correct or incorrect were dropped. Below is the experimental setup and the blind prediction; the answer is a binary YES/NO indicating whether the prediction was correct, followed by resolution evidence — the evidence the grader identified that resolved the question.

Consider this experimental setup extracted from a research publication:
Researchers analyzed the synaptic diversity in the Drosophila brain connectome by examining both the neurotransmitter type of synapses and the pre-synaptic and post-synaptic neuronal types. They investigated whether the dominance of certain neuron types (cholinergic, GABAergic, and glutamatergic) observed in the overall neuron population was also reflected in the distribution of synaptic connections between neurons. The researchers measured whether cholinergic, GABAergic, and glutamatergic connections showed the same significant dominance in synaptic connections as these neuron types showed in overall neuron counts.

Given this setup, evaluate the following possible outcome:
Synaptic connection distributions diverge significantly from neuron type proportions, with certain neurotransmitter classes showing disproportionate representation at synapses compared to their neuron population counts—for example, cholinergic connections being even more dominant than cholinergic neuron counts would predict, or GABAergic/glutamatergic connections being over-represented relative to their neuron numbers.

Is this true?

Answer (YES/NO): NO